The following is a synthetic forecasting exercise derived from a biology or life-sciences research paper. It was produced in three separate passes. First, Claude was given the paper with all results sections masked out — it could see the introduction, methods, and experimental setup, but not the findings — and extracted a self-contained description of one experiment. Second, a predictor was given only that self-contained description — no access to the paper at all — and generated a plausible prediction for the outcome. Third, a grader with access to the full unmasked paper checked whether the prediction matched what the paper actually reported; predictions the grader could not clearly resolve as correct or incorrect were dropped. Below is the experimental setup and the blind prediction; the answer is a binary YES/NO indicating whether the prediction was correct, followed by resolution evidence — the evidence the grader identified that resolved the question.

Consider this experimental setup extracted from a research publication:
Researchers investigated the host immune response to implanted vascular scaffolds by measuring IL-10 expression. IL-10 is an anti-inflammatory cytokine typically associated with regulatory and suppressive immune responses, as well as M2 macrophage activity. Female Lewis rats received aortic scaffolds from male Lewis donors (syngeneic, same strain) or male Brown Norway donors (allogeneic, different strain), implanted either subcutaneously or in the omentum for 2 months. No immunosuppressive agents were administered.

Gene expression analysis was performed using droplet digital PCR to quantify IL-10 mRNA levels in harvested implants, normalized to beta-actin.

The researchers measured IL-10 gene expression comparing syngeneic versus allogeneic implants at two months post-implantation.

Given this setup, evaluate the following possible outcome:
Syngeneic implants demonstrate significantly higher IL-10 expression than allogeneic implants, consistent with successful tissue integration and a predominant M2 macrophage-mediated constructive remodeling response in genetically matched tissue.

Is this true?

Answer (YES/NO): NO